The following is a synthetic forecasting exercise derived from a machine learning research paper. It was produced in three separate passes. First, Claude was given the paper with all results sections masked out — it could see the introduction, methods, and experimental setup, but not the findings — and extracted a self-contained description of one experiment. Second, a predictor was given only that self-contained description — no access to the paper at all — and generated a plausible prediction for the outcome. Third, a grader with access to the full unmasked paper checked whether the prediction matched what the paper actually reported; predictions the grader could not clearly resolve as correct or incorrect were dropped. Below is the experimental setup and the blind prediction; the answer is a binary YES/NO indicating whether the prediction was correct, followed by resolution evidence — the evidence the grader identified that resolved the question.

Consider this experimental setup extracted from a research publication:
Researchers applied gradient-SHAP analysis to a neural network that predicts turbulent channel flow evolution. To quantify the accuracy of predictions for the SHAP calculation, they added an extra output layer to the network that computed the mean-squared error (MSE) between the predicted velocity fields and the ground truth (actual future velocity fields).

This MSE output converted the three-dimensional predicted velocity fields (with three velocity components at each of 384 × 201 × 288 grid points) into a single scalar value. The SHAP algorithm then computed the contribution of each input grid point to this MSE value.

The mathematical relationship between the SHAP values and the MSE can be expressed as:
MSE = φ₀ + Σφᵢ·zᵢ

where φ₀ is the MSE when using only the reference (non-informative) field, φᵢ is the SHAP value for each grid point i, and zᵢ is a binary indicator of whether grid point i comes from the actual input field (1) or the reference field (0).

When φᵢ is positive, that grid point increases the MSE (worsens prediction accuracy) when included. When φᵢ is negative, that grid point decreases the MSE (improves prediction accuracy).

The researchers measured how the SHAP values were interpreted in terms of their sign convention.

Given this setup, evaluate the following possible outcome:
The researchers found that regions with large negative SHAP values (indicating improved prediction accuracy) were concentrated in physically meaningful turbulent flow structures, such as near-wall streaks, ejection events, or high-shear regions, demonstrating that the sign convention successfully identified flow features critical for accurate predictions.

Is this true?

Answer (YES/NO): NO